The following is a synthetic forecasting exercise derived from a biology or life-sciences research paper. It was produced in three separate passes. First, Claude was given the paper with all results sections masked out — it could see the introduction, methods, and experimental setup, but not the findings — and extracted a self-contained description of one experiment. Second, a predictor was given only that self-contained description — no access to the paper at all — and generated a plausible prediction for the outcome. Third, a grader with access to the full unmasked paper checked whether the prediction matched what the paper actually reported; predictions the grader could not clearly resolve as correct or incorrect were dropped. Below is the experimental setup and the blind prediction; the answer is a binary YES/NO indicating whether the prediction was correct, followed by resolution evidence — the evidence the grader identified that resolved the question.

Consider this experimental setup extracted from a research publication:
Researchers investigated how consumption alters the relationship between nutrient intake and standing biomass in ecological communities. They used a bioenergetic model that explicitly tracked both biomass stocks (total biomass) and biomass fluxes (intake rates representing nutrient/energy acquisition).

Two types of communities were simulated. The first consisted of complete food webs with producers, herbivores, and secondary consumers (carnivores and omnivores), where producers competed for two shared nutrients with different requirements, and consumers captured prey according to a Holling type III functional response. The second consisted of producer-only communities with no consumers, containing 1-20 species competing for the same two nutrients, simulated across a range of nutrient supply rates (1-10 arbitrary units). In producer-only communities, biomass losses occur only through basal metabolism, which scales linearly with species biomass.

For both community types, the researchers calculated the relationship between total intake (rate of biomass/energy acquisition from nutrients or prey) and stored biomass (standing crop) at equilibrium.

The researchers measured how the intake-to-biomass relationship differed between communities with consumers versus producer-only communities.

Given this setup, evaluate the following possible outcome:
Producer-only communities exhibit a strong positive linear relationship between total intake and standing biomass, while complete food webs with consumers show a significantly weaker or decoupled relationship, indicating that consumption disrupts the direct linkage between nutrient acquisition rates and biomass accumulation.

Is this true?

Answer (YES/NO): NO